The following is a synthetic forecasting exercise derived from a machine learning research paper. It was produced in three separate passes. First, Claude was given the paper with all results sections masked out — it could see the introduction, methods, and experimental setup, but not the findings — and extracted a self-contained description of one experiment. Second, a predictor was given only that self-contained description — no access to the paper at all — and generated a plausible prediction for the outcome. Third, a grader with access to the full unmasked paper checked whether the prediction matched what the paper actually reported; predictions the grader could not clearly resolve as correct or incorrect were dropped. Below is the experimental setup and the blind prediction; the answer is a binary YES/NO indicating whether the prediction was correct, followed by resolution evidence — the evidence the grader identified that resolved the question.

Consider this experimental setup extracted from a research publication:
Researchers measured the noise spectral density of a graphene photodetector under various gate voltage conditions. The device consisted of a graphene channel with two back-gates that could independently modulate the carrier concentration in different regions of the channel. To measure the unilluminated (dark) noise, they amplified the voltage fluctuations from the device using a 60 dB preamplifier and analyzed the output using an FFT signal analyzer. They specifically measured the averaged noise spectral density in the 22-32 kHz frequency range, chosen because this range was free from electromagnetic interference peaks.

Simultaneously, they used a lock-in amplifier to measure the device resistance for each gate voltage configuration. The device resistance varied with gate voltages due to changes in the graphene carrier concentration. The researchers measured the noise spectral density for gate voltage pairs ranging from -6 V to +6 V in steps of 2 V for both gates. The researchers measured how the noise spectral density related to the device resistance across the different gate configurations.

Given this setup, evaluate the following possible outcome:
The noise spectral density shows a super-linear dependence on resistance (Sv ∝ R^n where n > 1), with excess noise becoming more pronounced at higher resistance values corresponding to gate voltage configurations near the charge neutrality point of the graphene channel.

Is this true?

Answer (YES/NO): NO